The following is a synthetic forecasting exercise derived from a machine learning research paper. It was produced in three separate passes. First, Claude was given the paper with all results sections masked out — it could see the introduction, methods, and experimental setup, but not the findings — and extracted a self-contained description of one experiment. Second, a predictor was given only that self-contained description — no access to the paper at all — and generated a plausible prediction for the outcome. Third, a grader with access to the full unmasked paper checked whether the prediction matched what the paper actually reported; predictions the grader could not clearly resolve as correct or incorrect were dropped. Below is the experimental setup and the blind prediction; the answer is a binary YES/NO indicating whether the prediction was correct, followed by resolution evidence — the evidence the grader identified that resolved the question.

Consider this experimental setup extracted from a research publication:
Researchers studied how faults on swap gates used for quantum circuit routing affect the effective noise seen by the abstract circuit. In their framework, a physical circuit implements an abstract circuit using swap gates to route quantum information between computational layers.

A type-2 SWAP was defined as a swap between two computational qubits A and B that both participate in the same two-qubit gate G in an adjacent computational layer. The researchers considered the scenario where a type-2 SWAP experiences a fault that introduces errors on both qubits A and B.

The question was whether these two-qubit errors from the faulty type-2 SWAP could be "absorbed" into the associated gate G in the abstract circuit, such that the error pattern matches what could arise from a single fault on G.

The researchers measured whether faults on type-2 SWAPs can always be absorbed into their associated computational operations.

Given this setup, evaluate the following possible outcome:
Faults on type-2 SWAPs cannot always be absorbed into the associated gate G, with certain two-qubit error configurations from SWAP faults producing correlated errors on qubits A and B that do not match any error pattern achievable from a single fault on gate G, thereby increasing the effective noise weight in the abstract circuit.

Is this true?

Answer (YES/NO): NO